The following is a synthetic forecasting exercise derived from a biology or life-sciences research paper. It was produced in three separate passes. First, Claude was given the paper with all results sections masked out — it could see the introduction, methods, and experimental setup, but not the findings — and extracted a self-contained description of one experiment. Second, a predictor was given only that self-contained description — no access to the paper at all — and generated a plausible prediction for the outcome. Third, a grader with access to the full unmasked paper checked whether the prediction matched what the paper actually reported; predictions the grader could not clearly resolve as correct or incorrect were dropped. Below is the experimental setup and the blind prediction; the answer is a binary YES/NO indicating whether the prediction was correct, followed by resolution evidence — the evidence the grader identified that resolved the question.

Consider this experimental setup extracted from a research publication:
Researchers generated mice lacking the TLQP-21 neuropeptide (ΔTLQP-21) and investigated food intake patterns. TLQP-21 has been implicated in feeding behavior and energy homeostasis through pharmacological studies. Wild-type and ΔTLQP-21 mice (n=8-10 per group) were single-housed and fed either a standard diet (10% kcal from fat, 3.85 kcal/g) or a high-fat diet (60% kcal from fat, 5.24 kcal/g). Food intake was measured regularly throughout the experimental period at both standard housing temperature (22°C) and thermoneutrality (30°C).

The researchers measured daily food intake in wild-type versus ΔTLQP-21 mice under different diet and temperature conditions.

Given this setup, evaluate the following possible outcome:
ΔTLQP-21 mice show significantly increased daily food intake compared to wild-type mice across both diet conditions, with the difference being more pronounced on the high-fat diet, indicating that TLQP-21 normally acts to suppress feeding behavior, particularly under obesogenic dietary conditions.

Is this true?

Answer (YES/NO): NO